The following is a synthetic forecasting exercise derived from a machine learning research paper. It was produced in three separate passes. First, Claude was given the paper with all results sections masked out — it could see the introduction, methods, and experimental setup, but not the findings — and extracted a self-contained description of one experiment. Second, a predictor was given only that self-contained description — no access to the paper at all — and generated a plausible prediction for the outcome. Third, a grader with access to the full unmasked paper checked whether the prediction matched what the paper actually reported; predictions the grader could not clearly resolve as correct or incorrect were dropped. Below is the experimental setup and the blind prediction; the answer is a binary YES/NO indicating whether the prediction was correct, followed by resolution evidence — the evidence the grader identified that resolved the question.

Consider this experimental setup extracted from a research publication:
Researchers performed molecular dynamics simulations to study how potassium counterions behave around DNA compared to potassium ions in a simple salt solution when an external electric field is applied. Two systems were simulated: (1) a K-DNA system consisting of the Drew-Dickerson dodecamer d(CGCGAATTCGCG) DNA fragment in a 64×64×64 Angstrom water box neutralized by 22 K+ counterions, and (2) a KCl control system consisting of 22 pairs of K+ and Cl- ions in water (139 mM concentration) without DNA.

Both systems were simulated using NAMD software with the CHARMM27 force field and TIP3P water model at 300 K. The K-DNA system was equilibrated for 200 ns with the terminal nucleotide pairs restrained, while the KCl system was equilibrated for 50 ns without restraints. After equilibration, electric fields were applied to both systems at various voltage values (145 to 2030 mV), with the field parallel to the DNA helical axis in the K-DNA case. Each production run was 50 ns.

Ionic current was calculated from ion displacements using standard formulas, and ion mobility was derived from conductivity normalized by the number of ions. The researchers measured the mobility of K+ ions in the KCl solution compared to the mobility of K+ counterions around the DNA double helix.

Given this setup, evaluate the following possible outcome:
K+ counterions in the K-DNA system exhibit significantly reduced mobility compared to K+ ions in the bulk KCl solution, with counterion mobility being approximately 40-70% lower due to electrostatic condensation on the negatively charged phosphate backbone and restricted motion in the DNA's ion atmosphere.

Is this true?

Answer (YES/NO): NO